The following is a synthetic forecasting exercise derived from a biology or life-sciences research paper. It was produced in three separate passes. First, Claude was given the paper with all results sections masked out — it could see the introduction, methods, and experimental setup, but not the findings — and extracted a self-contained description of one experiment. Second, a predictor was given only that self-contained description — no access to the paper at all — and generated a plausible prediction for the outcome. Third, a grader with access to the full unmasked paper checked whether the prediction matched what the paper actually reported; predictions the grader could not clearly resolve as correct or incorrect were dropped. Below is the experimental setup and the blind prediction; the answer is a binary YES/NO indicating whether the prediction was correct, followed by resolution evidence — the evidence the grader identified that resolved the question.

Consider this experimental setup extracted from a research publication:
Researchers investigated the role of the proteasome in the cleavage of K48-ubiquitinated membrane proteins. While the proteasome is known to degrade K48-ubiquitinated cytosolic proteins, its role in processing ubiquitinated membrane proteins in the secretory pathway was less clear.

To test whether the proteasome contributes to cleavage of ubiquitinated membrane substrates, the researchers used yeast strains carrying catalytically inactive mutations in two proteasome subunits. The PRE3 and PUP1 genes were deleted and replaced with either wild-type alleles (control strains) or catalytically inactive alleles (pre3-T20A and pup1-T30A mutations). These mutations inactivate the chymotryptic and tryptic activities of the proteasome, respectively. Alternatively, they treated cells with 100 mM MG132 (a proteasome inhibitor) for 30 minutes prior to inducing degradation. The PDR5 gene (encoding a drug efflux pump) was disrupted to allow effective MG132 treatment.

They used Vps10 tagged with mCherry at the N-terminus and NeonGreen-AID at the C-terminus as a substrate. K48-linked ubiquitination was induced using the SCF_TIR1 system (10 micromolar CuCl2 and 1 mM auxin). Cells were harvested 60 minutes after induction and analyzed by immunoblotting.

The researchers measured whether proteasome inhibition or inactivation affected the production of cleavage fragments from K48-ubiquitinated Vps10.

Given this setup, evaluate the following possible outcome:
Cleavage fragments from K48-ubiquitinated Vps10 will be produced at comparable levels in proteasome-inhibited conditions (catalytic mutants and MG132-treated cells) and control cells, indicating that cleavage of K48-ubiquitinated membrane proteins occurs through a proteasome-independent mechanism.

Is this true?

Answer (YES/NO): NO